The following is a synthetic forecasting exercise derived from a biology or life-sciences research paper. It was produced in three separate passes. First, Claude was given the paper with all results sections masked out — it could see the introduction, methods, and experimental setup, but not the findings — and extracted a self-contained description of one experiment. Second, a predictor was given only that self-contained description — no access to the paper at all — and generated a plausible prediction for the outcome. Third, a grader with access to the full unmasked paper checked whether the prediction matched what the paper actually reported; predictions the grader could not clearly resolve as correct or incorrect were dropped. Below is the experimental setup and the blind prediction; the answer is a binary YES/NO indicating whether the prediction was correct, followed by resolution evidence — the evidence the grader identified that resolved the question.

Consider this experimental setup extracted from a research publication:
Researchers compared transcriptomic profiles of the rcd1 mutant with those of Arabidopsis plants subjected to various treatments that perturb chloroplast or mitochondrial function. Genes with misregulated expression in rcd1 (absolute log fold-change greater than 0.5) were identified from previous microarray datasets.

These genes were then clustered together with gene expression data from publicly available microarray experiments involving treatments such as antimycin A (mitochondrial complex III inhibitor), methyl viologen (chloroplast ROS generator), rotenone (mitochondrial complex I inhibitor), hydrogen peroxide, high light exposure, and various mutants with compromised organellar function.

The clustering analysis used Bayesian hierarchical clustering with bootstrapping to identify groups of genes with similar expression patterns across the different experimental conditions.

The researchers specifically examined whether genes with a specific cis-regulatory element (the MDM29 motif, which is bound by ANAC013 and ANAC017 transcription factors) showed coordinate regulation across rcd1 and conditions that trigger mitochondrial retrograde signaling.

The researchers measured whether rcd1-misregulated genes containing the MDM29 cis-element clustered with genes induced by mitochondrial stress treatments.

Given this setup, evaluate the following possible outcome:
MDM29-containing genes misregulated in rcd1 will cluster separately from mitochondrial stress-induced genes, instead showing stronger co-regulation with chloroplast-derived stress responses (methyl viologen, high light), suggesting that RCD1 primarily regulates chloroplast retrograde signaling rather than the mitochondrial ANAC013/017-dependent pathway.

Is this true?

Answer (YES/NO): NO